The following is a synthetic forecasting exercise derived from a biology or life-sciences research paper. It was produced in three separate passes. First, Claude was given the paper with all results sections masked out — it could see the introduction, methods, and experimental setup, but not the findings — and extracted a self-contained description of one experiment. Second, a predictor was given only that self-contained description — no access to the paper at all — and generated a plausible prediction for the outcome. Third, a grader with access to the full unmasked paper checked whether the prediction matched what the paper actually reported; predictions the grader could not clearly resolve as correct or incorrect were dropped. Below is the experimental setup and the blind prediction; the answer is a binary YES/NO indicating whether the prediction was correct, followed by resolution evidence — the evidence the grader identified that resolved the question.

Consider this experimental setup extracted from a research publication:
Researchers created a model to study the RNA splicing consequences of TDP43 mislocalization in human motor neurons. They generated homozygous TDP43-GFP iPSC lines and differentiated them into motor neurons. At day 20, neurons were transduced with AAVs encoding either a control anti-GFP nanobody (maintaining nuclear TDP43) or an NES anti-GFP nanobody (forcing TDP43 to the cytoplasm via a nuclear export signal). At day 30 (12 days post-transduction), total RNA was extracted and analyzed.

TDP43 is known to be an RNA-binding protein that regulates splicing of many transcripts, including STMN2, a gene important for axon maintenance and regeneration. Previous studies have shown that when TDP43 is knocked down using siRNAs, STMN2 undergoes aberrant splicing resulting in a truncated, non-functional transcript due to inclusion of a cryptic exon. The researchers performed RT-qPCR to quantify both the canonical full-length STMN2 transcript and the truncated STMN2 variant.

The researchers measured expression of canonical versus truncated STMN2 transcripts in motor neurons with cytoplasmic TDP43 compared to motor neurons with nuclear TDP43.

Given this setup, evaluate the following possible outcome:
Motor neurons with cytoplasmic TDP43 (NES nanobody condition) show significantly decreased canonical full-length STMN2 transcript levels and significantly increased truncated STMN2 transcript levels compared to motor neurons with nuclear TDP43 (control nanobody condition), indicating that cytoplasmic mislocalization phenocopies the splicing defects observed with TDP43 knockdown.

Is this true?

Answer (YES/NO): YES